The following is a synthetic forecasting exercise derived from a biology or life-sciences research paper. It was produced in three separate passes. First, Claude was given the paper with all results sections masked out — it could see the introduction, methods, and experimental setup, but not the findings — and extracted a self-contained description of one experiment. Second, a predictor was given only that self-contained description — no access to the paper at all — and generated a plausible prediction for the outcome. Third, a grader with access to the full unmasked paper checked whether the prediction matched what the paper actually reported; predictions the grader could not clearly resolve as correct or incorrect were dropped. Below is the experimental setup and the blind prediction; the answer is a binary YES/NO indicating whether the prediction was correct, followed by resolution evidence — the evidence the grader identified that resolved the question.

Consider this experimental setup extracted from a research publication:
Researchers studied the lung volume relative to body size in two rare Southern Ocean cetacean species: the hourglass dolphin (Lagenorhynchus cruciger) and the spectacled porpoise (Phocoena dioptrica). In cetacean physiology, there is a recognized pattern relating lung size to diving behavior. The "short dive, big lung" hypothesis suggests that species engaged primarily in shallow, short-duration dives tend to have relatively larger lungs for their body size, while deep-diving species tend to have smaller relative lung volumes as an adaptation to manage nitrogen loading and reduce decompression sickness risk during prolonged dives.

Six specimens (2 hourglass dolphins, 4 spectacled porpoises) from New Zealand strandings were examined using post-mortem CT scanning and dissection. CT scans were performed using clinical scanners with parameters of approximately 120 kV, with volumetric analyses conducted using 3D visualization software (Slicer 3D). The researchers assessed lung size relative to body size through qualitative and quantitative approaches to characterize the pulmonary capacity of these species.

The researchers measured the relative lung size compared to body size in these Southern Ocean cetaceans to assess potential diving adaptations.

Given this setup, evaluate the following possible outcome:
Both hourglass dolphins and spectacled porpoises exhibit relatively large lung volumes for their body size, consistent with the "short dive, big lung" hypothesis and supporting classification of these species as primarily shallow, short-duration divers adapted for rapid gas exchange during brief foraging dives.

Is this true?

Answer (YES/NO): YES